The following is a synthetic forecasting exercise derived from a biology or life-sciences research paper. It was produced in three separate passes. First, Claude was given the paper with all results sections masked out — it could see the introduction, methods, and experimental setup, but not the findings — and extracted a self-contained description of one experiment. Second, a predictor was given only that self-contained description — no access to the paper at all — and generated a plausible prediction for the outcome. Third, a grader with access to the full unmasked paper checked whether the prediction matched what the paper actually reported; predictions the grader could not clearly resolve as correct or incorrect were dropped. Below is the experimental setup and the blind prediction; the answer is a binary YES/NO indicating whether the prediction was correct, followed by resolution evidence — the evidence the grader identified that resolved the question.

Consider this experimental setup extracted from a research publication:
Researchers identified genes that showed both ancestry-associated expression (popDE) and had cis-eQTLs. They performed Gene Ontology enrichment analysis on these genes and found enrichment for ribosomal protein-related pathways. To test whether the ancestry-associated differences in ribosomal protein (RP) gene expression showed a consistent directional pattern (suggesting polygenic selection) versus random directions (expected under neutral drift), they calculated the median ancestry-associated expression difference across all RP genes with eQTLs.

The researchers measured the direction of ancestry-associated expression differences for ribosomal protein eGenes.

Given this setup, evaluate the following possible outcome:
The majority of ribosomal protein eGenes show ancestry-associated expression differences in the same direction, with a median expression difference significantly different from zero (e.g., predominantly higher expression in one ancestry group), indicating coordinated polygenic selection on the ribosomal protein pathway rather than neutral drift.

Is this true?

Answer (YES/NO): YES